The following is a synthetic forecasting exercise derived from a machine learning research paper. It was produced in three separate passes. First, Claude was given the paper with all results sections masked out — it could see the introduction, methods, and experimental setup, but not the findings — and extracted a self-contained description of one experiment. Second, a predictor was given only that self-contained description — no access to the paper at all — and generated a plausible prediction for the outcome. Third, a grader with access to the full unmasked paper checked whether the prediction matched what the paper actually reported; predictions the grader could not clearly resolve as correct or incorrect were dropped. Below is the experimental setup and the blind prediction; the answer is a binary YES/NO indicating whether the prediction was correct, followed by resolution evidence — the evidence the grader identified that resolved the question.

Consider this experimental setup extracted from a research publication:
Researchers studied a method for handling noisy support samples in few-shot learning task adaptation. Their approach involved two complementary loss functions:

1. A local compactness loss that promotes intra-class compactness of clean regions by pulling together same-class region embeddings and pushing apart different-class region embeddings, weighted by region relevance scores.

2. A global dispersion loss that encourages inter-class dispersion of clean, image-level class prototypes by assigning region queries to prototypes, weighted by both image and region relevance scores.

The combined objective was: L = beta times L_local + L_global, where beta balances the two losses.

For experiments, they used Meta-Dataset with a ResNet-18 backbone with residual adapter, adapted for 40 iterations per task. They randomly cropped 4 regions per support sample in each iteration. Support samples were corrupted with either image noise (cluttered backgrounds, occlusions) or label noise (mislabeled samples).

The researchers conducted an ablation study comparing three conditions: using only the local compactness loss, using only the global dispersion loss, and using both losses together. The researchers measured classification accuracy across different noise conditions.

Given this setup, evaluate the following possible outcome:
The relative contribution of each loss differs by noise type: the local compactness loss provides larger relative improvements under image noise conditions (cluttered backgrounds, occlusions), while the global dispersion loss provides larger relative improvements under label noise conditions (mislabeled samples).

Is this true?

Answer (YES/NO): YES